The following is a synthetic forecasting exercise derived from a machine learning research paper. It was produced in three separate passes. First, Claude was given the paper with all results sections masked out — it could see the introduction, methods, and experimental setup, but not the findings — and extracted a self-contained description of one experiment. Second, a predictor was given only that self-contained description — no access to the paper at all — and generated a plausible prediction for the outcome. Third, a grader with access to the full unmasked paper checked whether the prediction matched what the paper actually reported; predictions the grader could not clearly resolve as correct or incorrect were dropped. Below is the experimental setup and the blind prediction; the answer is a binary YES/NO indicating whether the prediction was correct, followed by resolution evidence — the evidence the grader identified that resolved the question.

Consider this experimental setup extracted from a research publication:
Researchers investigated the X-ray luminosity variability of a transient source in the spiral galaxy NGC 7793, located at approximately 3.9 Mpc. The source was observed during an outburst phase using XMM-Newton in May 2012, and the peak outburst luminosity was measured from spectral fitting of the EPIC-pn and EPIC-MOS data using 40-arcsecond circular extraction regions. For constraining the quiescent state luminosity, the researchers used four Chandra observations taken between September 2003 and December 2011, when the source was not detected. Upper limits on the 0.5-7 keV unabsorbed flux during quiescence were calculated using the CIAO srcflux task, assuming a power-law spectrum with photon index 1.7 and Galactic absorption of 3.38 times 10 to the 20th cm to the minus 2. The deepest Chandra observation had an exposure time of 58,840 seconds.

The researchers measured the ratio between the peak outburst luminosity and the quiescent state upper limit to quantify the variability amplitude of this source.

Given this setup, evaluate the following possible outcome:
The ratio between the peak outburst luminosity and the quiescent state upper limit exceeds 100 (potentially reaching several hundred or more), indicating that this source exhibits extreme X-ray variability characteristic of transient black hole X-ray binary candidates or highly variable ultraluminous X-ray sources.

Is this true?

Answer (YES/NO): YES